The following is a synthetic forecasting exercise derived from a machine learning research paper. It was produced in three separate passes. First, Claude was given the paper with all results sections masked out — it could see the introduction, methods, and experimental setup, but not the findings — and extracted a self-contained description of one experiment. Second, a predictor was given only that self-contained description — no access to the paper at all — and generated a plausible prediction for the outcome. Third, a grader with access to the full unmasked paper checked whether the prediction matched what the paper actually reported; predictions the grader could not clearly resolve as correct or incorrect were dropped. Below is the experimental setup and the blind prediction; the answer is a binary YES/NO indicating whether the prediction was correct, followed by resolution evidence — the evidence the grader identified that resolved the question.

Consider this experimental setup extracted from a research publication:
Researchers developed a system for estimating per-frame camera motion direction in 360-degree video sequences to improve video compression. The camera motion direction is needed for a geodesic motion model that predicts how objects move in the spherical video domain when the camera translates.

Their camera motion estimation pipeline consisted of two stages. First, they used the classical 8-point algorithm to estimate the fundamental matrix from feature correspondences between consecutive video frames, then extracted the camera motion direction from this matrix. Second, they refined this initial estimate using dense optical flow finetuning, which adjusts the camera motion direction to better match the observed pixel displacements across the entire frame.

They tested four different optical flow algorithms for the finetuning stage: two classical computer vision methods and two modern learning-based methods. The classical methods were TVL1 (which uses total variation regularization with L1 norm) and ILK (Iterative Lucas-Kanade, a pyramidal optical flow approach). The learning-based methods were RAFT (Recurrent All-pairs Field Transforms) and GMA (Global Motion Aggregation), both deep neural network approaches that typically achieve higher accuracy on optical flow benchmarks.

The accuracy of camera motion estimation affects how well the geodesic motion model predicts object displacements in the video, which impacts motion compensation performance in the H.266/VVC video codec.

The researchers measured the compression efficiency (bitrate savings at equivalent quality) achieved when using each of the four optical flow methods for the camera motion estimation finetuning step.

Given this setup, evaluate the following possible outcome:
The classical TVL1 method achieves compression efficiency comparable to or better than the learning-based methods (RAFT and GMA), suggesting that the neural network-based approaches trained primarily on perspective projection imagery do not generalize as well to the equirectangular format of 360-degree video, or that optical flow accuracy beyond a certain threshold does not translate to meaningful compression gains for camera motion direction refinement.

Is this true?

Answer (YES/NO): NO